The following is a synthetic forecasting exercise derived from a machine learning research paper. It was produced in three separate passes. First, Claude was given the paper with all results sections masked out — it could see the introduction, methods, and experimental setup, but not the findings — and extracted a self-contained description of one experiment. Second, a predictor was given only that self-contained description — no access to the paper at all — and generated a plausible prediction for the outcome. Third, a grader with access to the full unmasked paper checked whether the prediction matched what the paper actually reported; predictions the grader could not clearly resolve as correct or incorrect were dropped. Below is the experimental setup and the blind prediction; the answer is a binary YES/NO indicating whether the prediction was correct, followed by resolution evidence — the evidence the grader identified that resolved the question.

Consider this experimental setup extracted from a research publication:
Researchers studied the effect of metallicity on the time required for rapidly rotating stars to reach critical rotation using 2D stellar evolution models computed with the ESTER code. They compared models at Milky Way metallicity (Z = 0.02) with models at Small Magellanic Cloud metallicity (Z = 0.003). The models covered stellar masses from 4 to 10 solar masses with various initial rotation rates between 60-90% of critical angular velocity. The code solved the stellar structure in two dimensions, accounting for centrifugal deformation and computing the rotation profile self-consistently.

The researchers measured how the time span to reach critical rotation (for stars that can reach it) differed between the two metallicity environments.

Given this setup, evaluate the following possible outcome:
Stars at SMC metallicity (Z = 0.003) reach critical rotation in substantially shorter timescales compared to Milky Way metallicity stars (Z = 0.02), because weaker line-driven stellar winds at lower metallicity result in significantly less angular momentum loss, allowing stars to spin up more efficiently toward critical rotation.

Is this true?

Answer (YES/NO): NO